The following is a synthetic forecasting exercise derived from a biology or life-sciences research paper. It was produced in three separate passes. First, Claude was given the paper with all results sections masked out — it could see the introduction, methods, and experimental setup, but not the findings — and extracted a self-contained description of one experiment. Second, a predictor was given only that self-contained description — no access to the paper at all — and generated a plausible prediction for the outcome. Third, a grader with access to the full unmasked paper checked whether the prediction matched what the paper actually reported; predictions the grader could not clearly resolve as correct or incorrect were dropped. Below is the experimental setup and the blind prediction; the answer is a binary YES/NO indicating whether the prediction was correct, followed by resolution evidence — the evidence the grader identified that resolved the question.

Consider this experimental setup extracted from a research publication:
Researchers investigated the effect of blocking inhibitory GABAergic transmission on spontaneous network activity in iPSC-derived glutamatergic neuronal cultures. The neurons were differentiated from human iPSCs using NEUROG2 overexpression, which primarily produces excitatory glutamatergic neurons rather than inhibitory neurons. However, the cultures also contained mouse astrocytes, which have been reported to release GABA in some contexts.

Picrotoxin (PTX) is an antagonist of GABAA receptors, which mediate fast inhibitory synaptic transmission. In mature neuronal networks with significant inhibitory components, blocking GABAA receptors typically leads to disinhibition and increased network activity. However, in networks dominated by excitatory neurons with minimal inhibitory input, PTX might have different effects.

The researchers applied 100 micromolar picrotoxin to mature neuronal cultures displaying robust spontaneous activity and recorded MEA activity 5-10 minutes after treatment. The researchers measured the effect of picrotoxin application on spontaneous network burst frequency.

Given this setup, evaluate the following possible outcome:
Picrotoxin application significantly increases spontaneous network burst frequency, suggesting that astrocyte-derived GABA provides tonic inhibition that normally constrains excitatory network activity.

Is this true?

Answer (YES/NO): NO